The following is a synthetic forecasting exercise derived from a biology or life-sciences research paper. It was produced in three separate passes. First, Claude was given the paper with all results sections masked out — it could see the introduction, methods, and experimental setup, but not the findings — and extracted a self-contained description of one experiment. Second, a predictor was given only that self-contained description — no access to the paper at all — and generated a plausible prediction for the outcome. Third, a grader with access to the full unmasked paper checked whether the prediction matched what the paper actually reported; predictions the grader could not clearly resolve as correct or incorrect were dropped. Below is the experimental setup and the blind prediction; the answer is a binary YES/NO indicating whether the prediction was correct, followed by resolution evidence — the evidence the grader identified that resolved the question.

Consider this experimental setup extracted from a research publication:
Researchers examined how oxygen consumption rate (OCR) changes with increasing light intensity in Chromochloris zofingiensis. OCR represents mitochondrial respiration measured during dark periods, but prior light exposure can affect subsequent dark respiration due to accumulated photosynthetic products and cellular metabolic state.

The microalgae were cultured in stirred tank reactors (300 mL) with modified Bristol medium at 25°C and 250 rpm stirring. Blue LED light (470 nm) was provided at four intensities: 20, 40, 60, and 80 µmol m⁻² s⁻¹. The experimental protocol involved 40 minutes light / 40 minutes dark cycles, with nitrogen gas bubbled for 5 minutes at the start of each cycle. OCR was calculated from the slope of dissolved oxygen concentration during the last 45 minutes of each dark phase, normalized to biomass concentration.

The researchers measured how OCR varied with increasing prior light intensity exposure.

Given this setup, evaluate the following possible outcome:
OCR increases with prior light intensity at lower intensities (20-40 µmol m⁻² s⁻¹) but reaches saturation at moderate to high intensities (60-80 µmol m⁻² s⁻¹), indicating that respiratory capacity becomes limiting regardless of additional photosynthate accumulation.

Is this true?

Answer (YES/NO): NO